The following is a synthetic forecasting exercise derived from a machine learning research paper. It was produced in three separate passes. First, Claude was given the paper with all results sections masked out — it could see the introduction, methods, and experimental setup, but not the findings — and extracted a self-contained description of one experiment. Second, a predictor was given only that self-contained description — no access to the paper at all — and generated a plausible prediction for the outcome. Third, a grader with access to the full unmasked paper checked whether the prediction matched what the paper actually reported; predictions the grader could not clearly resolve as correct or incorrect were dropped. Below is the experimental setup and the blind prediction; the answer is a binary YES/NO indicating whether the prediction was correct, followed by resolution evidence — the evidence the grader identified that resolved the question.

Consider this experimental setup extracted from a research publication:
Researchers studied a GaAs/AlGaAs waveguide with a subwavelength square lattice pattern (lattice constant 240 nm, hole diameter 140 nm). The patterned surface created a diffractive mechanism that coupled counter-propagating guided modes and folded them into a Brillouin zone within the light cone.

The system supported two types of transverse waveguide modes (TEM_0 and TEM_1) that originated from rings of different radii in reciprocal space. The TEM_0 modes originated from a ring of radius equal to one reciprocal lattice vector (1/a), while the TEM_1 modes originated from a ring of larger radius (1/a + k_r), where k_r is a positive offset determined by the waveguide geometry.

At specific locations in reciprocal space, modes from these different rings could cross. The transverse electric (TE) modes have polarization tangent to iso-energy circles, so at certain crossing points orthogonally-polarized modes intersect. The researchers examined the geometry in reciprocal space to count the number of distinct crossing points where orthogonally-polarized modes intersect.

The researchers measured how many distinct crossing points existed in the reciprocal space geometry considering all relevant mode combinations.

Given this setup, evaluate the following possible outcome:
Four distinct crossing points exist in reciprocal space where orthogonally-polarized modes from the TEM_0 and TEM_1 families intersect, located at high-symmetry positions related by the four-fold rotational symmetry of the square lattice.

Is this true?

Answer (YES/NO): NO